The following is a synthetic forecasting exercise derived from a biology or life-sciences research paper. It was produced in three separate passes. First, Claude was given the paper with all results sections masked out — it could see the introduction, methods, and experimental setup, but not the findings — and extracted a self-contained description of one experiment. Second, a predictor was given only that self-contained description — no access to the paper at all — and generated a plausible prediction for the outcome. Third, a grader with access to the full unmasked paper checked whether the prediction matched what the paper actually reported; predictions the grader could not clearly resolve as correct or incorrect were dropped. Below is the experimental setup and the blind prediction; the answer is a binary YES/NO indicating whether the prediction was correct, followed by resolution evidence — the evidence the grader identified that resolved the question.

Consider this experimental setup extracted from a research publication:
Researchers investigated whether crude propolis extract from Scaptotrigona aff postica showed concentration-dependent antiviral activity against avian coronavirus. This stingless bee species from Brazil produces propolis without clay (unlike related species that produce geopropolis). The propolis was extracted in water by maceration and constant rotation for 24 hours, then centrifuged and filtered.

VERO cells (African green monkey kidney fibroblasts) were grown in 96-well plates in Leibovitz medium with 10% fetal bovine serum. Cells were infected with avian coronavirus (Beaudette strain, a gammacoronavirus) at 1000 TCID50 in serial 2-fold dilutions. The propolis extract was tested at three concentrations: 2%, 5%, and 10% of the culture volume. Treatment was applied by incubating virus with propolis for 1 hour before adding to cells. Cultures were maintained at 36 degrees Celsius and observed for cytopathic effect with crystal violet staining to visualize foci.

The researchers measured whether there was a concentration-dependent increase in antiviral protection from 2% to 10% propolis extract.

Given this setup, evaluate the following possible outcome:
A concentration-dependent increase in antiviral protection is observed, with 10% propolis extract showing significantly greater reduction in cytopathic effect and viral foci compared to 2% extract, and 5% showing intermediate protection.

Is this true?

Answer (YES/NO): NO